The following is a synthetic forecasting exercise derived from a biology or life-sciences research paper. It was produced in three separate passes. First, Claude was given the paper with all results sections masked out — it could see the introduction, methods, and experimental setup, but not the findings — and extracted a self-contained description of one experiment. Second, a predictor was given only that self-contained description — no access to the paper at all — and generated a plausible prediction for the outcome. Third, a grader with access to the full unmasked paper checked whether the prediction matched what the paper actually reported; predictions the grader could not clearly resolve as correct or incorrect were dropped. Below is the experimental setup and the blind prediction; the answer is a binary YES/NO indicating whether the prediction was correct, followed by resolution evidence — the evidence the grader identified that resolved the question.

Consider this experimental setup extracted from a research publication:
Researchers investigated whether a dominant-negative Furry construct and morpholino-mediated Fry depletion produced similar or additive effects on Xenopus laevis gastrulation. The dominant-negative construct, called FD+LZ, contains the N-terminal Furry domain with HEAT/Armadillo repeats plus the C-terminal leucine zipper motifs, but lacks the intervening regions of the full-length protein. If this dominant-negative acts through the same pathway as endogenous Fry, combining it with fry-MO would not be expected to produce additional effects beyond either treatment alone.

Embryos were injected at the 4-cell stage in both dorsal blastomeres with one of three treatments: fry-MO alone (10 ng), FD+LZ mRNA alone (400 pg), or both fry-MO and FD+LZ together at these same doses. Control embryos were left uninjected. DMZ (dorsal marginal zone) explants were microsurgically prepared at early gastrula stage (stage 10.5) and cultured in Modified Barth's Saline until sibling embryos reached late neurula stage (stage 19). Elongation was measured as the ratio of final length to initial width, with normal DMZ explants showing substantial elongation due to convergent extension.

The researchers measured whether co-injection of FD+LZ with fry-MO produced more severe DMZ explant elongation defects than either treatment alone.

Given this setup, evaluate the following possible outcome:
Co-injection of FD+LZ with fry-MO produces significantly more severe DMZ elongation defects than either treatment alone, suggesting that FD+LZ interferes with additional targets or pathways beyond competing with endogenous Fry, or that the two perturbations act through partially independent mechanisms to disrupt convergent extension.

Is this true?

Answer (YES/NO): NO